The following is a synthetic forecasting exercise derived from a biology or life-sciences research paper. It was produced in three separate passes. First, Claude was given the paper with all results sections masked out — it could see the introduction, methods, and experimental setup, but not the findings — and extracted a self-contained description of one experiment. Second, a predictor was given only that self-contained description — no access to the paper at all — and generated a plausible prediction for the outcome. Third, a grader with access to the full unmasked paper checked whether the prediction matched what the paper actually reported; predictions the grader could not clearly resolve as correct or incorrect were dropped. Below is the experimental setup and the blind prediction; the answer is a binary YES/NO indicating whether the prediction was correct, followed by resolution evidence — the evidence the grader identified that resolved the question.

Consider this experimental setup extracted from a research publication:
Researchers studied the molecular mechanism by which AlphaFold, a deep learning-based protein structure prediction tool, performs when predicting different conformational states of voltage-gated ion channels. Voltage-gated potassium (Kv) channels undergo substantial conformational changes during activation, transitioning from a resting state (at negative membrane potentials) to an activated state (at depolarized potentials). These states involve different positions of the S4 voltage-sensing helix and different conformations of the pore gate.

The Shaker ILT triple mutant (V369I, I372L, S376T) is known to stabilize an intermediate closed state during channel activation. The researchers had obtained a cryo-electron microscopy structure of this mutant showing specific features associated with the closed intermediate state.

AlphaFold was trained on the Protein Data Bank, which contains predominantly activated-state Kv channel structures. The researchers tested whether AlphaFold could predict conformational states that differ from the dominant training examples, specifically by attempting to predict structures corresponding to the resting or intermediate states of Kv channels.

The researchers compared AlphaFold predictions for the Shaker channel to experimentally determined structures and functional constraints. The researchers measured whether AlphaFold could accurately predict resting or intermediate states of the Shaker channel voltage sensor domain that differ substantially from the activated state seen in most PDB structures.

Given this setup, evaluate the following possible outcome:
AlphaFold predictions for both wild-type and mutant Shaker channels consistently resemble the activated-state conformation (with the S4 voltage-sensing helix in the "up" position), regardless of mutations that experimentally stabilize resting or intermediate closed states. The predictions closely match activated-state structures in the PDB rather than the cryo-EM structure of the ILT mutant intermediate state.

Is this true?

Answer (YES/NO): NO